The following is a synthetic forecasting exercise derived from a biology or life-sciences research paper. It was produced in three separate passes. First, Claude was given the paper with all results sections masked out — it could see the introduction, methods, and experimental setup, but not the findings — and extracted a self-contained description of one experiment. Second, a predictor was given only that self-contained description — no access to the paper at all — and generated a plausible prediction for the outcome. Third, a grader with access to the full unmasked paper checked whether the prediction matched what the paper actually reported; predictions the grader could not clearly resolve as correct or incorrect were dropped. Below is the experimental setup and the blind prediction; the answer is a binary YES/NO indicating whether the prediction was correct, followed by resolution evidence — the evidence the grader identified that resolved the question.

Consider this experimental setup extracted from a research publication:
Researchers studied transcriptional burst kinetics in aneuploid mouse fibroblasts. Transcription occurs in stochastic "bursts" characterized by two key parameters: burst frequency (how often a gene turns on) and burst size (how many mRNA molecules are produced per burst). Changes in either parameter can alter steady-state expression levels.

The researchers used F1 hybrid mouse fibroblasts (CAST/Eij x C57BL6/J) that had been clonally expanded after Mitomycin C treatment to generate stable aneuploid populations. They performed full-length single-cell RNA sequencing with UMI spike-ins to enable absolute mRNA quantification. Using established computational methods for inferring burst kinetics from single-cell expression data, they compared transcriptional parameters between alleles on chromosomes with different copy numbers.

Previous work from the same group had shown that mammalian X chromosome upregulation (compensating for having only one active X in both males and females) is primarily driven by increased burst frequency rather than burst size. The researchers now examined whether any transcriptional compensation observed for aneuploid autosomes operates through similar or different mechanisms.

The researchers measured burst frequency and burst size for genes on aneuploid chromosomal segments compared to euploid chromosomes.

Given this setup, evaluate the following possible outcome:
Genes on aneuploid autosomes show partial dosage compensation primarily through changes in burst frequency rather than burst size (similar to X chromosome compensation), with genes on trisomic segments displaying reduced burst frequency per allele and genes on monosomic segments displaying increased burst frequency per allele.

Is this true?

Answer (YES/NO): NO